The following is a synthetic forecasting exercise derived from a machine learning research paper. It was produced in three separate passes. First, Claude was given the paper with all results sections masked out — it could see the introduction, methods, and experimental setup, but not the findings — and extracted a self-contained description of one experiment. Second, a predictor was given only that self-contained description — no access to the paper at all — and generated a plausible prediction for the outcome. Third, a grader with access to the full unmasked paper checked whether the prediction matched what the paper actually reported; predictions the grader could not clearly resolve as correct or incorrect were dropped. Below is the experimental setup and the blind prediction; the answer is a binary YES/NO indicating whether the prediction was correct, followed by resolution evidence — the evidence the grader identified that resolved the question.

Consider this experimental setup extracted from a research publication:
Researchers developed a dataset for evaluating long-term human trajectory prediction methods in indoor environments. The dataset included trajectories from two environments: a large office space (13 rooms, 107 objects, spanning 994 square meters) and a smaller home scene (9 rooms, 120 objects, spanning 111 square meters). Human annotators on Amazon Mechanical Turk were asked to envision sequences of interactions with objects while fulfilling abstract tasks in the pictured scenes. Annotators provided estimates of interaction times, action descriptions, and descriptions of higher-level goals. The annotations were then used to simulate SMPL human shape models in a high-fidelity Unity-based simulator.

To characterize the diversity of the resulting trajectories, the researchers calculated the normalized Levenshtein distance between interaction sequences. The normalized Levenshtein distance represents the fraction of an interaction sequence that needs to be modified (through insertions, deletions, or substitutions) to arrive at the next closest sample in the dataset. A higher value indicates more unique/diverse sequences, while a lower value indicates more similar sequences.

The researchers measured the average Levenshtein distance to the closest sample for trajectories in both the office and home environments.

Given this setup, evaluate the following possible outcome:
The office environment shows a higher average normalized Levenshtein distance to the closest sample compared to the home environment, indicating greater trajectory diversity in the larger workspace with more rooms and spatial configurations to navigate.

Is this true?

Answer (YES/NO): YES